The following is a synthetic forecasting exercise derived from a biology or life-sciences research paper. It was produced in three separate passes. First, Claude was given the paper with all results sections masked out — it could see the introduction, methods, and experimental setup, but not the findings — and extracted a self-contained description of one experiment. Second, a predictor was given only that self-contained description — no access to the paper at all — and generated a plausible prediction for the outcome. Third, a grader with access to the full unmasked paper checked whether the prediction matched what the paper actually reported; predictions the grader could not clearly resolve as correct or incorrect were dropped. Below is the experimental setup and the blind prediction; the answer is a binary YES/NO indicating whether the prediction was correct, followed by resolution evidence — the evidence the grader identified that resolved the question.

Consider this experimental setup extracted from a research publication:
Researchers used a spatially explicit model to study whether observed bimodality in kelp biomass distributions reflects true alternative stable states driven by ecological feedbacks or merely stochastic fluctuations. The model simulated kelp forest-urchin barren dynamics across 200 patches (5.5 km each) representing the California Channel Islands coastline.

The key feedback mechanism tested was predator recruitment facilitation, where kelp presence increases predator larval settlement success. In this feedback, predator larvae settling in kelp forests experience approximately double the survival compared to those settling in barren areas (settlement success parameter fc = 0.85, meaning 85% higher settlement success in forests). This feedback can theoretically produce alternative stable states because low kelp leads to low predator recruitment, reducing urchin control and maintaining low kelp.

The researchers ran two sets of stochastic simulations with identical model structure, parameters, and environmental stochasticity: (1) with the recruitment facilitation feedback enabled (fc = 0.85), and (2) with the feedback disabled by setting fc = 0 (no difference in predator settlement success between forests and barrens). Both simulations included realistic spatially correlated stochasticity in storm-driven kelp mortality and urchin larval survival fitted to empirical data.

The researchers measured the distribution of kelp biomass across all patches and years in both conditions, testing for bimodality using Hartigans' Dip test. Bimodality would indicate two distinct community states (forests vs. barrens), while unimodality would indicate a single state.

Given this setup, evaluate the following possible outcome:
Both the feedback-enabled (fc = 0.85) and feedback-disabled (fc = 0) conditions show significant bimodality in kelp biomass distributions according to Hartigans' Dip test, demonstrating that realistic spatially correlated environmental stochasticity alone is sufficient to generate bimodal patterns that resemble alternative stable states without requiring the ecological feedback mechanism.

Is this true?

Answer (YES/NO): NO